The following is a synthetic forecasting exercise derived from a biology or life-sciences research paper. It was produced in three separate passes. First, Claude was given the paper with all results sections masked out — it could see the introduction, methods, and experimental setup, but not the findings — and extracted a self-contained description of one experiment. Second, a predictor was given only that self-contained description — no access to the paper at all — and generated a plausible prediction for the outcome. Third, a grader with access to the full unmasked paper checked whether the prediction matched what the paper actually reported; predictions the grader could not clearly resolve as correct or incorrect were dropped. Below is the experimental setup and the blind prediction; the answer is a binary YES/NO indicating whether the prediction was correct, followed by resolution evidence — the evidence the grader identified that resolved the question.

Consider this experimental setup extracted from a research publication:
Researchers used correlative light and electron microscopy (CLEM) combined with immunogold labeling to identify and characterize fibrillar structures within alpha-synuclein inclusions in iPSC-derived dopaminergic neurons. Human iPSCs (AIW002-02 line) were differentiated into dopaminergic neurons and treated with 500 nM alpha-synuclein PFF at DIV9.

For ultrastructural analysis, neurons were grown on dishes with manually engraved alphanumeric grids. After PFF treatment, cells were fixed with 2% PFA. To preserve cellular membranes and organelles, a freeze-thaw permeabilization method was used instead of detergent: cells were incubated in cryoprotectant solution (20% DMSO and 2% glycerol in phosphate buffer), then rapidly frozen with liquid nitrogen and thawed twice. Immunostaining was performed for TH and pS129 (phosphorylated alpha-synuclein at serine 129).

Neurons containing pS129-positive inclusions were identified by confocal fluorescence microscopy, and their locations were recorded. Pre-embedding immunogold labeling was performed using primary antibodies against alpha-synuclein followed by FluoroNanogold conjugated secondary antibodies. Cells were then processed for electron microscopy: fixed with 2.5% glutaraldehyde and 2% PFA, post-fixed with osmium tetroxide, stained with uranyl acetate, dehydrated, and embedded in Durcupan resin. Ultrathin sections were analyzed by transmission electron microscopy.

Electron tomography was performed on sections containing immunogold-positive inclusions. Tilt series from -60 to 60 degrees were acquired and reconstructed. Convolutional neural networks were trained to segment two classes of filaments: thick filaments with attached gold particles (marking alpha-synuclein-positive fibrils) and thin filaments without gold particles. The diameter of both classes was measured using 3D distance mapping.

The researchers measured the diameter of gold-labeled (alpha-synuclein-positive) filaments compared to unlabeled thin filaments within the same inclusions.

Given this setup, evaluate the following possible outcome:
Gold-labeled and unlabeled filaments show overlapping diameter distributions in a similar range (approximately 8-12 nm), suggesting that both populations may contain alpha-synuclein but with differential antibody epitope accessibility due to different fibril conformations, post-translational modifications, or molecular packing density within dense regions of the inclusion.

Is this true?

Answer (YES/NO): NO